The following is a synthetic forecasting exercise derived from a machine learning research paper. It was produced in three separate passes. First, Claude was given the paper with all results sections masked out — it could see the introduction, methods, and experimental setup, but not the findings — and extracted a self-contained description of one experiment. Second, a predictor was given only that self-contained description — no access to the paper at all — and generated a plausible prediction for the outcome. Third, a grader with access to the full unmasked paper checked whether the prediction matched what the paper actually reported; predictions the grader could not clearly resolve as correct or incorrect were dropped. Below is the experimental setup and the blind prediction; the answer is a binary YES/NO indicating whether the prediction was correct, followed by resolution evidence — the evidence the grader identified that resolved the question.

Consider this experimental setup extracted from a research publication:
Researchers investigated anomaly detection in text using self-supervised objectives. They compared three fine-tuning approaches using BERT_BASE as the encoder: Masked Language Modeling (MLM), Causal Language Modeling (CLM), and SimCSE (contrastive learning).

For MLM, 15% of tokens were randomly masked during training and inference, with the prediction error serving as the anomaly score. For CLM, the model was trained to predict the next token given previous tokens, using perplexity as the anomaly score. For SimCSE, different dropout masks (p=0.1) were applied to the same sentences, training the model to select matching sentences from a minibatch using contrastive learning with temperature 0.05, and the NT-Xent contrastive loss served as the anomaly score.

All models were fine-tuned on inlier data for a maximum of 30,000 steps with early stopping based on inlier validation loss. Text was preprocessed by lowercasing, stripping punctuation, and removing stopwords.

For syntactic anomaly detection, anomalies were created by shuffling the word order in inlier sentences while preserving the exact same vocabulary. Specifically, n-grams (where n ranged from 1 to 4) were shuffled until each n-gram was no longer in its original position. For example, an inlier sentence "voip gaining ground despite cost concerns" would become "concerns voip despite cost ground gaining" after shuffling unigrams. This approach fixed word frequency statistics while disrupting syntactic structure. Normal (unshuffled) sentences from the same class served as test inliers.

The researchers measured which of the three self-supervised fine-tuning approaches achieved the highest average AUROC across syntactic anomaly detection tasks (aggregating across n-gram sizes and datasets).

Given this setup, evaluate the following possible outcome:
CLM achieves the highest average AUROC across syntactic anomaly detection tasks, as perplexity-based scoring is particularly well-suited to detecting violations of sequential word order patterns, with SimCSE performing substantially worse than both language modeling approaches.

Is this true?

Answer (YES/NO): YES